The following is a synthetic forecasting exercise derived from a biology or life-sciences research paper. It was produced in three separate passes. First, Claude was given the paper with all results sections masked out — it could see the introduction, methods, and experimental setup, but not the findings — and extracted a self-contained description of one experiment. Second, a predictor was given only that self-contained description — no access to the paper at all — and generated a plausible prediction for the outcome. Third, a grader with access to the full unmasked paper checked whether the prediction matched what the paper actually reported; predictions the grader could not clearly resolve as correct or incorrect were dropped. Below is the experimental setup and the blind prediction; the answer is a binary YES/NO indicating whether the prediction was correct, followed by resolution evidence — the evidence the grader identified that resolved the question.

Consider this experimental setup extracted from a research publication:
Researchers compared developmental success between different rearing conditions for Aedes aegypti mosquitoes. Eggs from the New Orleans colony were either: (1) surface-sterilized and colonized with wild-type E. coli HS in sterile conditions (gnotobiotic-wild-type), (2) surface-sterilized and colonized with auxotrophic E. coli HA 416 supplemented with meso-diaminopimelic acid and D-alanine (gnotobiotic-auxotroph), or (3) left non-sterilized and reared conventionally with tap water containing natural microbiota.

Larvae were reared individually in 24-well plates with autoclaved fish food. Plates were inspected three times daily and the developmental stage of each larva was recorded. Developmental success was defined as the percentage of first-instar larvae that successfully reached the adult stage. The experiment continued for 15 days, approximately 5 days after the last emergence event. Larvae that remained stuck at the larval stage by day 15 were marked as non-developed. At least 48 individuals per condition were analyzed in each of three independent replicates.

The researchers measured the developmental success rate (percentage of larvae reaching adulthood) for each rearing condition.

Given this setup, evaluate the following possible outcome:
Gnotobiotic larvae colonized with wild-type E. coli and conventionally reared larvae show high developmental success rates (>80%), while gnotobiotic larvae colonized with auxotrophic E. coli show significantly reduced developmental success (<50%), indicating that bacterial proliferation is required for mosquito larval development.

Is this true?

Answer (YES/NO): NO